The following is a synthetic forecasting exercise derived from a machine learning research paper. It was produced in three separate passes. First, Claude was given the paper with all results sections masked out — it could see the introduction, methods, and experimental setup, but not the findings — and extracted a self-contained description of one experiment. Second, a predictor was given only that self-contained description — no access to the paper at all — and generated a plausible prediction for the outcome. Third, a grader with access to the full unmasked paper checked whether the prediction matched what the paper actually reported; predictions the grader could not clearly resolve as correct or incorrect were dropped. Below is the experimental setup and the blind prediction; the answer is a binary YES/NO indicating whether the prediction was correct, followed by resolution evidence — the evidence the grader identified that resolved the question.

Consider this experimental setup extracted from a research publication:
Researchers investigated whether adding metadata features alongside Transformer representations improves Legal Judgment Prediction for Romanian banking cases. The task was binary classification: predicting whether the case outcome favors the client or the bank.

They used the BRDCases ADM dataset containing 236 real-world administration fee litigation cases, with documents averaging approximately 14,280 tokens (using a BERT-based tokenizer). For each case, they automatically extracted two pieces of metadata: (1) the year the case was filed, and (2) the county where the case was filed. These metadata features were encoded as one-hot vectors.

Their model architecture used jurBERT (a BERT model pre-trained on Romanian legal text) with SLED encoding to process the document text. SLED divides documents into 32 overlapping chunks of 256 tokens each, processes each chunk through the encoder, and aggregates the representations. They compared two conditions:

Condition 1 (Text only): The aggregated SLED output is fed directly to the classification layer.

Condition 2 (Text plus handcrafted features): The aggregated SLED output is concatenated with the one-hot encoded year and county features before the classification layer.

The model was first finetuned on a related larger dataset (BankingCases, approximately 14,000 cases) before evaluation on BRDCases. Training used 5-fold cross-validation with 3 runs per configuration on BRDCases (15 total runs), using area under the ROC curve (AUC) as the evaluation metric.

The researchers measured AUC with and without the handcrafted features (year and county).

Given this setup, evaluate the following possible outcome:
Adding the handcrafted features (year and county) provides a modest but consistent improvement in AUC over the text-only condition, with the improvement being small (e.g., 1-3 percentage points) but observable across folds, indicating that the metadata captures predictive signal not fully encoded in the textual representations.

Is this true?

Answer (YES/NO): NO